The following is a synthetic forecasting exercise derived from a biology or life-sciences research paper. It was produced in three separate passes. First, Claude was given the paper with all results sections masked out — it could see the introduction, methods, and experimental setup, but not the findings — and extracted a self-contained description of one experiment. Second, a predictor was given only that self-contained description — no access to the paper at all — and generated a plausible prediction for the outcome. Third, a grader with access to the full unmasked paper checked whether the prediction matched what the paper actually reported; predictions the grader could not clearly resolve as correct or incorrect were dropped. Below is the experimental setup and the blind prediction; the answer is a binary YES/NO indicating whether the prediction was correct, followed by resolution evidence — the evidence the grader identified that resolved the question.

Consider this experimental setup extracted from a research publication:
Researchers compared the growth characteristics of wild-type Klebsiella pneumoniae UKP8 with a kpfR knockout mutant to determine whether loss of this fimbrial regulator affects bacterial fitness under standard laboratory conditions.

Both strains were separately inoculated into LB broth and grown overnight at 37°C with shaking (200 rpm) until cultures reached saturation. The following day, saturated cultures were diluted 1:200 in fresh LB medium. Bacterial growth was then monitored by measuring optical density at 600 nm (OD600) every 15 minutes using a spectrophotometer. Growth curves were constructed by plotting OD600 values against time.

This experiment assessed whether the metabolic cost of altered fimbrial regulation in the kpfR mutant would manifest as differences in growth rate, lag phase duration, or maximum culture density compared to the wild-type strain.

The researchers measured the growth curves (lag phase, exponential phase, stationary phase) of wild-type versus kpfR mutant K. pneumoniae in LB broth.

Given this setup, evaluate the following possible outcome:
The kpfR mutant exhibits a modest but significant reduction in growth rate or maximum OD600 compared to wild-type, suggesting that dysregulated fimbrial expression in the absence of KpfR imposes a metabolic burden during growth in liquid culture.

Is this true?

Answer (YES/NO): NO